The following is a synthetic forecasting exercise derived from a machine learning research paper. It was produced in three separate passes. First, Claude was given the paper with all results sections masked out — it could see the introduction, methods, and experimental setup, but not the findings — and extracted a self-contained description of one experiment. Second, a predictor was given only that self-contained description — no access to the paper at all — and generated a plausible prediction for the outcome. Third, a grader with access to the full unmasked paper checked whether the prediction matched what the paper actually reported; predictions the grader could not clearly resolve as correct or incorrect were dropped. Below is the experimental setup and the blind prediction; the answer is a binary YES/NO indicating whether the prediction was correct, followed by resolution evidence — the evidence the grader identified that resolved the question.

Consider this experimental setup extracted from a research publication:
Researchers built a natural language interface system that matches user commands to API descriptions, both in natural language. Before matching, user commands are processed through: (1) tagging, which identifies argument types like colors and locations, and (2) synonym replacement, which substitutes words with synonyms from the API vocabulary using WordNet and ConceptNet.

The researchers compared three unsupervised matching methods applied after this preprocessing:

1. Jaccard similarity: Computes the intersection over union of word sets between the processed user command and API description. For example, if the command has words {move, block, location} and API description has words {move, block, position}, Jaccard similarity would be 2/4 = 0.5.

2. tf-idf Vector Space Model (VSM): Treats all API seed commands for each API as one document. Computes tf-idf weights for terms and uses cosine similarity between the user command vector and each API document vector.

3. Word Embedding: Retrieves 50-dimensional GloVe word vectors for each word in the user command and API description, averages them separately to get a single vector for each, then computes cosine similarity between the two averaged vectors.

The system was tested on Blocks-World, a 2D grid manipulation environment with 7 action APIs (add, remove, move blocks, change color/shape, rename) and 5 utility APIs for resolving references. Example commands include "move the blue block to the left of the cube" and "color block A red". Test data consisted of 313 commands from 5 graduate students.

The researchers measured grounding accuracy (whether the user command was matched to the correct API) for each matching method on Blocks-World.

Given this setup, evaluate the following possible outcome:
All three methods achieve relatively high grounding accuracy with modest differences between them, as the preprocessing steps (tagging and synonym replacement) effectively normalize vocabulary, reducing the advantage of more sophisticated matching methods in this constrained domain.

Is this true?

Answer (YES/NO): NO